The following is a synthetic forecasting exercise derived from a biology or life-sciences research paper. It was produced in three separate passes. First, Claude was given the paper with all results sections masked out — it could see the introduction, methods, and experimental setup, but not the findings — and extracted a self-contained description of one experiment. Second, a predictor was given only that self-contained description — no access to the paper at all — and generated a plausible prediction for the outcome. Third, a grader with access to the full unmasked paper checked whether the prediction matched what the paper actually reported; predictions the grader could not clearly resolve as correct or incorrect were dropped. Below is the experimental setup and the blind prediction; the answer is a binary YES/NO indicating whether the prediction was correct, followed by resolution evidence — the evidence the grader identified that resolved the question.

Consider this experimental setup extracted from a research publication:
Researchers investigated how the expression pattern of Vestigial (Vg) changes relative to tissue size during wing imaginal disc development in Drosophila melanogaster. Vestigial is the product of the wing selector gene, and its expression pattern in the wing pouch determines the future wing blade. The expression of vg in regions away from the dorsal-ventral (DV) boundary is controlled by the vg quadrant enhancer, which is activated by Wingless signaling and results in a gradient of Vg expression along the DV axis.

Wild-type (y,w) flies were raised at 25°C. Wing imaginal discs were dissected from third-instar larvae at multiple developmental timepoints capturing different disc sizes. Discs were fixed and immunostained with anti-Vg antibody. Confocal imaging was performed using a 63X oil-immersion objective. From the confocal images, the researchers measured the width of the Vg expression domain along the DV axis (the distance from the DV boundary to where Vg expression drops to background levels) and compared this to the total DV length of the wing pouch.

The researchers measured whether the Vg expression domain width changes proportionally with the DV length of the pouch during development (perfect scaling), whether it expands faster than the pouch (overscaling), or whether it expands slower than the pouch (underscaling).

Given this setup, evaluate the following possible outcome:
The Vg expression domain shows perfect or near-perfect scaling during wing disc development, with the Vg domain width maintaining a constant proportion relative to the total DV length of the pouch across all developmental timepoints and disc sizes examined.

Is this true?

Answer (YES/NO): NO